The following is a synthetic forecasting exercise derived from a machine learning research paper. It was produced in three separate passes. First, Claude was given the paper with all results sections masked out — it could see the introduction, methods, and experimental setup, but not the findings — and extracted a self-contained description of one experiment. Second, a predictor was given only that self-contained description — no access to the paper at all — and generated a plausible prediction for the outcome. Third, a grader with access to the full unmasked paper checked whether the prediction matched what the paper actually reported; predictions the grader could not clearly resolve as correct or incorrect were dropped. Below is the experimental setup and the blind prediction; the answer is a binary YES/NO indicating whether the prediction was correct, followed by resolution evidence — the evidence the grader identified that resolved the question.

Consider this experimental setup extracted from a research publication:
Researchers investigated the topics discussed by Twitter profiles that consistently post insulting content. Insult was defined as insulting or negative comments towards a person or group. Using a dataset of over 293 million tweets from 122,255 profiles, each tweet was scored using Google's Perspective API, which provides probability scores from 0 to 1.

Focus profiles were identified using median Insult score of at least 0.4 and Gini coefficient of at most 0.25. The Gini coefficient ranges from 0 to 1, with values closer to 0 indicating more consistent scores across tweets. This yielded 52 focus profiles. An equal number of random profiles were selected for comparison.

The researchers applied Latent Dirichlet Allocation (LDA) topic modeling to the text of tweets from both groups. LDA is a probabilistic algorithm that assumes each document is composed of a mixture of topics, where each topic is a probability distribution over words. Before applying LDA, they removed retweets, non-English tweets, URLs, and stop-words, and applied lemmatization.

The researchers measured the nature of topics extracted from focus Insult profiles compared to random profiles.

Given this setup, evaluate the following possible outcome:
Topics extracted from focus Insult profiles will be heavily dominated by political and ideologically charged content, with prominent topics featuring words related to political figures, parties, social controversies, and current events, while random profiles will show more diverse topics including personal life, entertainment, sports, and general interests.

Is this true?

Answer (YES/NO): NO